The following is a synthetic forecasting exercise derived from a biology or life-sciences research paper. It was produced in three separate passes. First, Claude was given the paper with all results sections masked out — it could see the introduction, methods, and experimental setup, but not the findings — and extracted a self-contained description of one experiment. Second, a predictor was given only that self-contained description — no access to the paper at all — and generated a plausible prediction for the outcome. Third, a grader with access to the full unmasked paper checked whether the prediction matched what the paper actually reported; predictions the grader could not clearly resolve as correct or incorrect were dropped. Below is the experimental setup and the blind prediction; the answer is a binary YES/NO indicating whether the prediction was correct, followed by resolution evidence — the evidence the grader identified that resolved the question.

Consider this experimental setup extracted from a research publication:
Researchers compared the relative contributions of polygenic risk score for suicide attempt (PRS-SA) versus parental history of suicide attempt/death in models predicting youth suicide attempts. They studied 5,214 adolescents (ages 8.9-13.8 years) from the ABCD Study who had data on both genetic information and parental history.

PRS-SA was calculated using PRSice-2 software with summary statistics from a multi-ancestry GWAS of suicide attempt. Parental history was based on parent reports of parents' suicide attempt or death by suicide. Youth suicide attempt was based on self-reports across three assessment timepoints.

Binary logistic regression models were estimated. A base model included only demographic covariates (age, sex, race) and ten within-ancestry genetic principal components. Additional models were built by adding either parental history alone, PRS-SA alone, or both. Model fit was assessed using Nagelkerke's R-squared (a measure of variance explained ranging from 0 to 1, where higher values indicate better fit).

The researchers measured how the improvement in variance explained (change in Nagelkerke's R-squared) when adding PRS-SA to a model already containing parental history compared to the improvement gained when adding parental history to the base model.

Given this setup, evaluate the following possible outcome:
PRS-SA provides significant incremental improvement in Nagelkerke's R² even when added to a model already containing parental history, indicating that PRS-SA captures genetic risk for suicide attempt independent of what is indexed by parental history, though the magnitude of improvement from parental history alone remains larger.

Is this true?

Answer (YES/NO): YES